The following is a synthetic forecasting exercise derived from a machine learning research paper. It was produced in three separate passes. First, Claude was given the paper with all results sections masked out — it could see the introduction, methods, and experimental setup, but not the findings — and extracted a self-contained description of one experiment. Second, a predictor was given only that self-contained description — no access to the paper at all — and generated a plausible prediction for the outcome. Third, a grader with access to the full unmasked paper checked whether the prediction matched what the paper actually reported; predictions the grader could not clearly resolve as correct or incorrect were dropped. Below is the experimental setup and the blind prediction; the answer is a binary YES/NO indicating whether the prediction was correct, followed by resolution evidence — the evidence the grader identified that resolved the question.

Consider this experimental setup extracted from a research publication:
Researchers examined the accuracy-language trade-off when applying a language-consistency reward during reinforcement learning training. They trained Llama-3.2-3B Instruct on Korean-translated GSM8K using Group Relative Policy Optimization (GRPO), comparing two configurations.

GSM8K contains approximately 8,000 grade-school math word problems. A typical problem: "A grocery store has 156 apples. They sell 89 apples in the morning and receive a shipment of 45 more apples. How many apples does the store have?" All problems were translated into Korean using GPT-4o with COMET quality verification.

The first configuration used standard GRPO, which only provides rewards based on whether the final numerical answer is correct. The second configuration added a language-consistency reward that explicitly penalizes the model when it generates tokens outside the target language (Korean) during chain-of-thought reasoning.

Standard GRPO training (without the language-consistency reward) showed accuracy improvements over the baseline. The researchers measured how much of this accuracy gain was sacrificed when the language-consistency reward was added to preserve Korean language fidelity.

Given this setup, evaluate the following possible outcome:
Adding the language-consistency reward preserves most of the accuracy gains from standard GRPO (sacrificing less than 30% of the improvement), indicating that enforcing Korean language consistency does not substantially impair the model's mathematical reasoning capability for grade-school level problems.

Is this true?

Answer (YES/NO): NO